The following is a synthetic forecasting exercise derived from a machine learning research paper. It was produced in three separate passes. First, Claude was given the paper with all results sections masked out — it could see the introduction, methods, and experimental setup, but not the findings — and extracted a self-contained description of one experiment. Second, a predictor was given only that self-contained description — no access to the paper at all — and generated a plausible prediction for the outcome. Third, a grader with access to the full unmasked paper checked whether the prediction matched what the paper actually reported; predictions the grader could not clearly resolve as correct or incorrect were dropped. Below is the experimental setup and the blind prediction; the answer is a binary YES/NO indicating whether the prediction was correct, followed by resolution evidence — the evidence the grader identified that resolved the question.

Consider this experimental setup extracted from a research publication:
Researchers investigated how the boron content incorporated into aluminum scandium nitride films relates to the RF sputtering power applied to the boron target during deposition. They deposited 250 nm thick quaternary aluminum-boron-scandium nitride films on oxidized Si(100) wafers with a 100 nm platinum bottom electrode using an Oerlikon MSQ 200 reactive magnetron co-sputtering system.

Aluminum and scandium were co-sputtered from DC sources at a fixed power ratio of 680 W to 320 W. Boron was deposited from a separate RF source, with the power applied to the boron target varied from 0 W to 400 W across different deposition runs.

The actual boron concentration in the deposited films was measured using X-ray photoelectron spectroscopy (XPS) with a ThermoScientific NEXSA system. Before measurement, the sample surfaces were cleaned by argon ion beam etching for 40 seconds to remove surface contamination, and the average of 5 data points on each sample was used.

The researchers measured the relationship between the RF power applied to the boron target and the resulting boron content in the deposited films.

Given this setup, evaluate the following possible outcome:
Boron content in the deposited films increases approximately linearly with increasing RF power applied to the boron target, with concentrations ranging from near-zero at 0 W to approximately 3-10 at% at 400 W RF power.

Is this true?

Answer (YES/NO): NO